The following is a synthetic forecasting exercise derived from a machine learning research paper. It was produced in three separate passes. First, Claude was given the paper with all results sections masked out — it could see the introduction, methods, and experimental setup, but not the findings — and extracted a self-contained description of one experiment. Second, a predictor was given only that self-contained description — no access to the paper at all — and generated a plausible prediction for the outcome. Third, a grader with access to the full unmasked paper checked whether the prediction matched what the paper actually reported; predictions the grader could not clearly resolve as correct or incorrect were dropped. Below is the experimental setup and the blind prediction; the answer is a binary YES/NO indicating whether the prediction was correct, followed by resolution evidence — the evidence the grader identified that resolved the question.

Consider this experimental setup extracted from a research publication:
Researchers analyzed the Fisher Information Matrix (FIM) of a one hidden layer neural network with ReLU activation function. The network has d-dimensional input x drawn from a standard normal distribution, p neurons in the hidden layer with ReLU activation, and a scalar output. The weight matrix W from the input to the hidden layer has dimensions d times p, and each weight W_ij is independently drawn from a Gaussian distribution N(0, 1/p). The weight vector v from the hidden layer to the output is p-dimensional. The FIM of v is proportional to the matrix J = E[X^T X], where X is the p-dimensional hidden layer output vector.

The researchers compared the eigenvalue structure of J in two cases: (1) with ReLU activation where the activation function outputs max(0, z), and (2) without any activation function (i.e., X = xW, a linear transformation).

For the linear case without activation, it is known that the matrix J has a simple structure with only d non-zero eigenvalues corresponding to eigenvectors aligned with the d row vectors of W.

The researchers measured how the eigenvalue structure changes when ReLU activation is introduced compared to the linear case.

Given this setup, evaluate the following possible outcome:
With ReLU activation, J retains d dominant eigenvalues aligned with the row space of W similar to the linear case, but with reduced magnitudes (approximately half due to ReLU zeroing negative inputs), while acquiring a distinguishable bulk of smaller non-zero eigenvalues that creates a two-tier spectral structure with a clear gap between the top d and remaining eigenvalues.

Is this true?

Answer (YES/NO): NO